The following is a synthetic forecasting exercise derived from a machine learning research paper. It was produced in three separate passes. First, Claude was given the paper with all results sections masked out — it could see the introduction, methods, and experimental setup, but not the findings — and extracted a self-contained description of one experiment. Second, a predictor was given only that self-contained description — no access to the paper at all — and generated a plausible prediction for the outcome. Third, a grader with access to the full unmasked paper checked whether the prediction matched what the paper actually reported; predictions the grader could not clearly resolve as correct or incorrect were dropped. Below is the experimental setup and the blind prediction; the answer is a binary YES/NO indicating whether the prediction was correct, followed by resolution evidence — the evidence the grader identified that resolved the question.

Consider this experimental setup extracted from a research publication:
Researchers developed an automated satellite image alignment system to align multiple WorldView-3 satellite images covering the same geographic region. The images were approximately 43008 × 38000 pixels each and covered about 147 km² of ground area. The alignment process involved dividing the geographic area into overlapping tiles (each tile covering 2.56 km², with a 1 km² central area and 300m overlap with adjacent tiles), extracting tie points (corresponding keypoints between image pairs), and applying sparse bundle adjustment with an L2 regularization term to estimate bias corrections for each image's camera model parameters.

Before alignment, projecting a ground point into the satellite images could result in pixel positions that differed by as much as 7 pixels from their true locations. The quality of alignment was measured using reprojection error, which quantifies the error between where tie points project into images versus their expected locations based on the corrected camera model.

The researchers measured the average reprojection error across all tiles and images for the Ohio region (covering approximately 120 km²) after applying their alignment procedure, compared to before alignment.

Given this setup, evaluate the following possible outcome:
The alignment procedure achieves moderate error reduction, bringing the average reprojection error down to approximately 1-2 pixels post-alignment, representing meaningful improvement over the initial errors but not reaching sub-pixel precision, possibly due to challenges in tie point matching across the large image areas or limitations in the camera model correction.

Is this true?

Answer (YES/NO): NO